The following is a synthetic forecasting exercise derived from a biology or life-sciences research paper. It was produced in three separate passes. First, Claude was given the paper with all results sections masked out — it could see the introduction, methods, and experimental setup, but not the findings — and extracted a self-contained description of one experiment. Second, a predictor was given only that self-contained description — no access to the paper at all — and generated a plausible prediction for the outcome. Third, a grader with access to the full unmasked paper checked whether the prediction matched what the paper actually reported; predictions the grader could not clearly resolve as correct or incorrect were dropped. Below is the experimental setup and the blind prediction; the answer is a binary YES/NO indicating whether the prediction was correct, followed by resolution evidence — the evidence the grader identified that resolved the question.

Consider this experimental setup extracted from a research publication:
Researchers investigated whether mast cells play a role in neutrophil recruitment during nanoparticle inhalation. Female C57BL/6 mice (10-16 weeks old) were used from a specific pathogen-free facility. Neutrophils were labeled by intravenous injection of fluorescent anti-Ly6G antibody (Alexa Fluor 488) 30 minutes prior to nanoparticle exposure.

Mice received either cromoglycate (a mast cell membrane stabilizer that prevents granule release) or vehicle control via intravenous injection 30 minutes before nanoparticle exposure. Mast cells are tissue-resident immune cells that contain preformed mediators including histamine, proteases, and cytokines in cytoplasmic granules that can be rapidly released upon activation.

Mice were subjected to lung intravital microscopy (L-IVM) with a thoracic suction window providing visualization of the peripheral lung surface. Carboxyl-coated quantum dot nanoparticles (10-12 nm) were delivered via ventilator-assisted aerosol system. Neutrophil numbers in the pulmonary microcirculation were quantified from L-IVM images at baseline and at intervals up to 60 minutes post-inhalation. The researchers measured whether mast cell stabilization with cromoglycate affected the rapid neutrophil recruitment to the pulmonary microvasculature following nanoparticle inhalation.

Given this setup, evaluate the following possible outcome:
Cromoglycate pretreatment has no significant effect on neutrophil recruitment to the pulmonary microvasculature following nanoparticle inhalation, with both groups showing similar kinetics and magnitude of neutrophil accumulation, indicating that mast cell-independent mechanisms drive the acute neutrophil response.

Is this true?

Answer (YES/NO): NO